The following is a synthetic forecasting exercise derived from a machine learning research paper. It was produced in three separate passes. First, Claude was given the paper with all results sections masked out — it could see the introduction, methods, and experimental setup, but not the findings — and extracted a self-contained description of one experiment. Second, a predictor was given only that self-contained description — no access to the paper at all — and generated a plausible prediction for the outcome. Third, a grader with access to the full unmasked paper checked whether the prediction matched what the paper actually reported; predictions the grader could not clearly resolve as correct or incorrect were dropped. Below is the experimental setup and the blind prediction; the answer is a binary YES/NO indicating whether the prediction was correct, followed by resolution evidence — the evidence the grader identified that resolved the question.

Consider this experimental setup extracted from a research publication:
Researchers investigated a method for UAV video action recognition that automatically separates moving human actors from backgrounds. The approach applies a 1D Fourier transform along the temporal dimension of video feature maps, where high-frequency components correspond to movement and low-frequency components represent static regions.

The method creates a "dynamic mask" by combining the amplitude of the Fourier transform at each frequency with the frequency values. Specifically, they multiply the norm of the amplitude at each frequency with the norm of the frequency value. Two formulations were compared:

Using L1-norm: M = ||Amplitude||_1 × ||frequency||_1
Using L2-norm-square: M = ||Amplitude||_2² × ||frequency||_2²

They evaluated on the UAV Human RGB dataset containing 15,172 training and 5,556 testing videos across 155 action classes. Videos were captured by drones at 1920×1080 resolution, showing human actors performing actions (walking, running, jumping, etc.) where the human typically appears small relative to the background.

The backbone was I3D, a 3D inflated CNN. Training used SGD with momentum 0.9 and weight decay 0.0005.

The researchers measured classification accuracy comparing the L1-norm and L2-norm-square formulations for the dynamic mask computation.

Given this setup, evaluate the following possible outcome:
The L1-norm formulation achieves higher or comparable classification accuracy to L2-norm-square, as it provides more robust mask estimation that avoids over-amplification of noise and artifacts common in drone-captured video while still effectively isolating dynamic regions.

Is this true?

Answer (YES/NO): NO